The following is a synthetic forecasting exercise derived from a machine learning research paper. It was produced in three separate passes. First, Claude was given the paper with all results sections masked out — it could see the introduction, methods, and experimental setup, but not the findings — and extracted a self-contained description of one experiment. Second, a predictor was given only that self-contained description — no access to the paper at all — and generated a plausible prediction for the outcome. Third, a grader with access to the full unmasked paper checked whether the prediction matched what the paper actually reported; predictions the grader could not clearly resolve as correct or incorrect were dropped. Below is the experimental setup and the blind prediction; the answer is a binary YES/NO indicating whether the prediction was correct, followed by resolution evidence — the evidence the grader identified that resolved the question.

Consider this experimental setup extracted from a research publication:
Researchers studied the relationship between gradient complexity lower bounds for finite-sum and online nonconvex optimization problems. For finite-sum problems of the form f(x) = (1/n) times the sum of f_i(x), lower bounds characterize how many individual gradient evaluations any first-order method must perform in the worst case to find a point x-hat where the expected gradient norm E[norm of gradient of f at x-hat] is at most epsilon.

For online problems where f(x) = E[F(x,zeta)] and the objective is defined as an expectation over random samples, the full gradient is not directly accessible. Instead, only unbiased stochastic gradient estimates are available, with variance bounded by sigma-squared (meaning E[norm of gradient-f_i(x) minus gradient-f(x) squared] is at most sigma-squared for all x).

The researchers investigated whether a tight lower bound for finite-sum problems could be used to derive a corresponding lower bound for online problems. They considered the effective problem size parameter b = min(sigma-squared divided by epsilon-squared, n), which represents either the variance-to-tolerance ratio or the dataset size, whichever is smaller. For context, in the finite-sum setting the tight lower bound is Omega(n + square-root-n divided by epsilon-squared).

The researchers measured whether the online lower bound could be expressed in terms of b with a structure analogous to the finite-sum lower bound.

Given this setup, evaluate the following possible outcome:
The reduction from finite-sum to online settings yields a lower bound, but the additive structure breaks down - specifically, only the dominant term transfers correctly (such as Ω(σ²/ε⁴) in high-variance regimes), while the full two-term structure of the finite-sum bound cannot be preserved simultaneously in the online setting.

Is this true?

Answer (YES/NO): NO